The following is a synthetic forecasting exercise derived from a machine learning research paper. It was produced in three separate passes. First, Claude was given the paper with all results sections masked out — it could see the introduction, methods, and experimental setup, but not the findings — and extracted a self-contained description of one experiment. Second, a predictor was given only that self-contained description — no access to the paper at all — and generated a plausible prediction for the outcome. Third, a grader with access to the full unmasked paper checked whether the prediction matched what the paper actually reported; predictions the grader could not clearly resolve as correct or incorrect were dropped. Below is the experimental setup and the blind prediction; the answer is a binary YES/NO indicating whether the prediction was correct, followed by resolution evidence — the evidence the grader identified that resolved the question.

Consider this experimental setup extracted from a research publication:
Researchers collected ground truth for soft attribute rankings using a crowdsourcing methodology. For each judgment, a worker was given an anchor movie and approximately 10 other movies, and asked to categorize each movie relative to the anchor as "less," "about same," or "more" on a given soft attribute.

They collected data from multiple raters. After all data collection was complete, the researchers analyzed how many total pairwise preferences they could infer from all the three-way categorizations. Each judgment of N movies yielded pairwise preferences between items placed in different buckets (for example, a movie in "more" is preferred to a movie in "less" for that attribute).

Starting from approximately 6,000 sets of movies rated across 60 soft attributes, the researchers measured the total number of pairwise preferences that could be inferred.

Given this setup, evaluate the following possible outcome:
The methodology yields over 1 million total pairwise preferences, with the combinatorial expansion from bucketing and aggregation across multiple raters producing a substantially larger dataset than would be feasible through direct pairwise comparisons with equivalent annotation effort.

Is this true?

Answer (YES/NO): NO